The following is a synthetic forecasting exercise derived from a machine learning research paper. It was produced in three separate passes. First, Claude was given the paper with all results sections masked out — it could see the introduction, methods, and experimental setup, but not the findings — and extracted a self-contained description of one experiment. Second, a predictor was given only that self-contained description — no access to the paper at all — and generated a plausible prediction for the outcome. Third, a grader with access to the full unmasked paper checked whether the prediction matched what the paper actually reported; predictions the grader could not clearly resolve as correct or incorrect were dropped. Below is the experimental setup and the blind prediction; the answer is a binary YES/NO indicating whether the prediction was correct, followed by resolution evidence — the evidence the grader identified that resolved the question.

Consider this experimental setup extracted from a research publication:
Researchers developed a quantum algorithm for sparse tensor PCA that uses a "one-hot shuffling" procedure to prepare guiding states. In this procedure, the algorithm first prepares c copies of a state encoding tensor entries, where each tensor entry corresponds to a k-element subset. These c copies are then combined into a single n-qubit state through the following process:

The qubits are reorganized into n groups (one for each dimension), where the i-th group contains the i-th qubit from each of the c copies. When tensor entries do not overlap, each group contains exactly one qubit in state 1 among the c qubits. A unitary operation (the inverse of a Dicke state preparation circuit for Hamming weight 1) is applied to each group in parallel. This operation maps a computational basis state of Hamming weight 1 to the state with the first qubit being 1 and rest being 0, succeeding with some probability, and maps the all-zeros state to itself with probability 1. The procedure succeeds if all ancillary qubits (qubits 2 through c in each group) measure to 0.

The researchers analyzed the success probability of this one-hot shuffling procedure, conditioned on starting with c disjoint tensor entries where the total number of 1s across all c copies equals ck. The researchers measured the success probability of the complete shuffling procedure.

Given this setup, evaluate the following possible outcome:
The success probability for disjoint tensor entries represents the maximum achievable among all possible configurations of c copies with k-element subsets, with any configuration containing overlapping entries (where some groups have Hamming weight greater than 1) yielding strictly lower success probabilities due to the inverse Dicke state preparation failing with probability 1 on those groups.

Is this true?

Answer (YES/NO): YES